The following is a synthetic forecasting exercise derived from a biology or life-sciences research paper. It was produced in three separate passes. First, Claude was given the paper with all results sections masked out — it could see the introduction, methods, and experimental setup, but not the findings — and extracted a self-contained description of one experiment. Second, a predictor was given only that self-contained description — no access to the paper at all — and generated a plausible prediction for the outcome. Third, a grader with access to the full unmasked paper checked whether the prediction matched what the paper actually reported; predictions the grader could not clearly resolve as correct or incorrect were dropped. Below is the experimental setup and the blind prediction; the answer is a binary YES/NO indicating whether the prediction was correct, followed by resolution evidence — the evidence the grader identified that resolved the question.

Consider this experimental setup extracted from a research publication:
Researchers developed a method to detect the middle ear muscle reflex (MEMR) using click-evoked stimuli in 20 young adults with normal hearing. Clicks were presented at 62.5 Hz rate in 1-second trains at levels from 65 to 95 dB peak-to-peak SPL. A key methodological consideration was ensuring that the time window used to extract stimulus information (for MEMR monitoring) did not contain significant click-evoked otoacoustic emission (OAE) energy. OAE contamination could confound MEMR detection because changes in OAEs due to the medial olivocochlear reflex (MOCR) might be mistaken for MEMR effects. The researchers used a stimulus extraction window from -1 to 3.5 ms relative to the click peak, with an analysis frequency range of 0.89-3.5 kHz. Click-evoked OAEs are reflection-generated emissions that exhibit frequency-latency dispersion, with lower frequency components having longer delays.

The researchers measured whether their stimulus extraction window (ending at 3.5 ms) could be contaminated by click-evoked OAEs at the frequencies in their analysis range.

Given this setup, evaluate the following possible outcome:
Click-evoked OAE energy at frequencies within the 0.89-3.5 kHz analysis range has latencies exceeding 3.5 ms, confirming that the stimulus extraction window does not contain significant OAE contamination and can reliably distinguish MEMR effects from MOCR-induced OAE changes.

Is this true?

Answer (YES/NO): YES